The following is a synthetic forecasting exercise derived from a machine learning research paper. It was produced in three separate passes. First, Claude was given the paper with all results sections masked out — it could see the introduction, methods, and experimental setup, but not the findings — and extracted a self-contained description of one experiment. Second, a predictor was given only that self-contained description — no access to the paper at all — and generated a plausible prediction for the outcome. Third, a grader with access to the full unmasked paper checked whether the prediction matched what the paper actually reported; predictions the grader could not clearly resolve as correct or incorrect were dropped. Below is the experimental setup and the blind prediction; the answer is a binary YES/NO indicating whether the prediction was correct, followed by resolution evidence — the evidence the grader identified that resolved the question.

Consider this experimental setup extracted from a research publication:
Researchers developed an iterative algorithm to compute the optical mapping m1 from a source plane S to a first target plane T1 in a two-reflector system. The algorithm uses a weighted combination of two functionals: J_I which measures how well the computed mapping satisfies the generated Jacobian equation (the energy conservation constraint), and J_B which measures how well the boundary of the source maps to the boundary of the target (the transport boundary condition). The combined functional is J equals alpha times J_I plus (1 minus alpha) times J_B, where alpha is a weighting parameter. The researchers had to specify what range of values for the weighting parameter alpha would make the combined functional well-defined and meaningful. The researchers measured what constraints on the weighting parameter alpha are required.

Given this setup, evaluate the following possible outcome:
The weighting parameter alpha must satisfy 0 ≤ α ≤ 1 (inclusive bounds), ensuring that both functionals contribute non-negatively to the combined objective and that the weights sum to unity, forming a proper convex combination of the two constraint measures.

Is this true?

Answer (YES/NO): NO